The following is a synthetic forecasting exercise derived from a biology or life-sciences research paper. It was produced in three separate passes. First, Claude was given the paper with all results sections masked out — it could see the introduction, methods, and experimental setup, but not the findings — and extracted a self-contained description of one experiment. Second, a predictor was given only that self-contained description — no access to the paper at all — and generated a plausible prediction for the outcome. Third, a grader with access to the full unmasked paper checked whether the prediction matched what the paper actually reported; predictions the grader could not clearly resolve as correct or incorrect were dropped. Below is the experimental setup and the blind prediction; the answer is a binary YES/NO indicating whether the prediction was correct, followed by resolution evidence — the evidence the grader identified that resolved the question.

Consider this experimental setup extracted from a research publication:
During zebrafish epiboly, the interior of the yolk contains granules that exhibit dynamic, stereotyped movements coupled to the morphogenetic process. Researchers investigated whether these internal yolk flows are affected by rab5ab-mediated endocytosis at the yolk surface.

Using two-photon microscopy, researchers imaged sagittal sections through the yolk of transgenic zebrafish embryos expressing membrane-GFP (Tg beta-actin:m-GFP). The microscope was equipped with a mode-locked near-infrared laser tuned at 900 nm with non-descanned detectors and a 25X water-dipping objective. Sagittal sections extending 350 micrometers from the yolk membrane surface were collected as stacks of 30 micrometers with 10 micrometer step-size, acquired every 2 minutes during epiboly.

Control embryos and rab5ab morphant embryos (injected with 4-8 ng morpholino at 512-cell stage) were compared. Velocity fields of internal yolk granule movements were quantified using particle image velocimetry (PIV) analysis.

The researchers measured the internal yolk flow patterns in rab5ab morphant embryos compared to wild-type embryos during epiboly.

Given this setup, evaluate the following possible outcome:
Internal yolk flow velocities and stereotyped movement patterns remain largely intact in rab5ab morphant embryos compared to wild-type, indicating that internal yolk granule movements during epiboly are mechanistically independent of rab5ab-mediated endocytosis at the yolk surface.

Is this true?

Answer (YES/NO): NO